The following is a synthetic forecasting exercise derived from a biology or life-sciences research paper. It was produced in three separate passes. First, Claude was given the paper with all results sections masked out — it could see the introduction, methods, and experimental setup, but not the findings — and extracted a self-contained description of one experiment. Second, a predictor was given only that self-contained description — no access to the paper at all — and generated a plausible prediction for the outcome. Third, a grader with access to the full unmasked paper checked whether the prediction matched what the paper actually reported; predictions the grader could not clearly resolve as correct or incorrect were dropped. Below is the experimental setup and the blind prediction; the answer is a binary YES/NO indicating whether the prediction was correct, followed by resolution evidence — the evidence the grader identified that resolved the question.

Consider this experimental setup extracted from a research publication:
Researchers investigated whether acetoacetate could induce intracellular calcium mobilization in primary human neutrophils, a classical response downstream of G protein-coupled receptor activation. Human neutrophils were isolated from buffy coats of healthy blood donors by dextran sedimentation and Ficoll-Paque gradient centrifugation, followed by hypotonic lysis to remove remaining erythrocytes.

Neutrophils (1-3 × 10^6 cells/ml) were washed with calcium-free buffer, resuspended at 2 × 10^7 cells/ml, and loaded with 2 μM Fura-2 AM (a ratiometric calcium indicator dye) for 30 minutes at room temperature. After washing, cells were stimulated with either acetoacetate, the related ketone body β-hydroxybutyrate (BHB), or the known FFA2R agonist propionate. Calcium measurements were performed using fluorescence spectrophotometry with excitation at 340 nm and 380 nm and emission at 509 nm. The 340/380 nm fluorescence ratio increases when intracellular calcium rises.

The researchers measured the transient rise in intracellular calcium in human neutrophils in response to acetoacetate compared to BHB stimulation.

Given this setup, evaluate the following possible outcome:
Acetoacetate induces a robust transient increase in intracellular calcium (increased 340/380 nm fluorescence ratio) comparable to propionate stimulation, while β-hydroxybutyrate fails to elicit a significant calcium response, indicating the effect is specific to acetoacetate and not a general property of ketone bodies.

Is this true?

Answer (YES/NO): YES